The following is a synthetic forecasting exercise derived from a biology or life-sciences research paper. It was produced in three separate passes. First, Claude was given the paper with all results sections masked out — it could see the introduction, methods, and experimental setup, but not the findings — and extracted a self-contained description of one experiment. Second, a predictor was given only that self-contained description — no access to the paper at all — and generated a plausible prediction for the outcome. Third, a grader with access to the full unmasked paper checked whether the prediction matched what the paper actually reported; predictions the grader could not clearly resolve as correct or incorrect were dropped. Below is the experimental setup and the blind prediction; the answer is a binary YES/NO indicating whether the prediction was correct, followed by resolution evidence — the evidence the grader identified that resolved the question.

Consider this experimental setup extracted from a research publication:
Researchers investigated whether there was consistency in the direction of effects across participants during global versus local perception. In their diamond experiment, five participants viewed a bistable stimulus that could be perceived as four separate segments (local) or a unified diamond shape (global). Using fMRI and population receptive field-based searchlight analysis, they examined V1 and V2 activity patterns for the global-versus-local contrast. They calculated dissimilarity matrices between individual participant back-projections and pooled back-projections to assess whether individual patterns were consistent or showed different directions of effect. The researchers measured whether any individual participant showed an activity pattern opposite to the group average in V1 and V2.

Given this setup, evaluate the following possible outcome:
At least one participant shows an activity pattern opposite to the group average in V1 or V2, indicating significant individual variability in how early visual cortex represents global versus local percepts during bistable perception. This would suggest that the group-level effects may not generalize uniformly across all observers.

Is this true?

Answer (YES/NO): YES